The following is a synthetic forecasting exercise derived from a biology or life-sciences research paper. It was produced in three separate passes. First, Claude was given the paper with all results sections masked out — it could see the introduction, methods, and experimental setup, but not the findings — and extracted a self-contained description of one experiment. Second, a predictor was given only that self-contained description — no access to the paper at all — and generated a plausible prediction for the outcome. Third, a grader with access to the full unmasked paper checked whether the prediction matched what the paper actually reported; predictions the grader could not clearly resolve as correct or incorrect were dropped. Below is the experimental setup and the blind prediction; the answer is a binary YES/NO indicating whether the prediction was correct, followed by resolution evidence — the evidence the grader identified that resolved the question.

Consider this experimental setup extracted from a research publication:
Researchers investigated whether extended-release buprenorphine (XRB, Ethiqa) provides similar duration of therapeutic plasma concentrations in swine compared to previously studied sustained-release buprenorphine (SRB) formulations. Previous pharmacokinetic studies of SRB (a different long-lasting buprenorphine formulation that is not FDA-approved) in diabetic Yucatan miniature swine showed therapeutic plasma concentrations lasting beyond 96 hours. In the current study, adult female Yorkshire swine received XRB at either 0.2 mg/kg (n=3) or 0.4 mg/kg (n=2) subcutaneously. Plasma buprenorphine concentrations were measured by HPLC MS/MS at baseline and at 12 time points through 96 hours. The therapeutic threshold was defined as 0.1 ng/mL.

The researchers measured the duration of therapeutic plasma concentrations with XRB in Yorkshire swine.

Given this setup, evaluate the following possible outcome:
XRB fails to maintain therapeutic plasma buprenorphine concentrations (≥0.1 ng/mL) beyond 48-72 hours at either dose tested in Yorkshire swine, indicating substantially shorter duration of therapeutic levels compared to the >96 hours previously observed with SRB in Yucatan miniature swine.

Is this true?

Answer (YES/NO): NO